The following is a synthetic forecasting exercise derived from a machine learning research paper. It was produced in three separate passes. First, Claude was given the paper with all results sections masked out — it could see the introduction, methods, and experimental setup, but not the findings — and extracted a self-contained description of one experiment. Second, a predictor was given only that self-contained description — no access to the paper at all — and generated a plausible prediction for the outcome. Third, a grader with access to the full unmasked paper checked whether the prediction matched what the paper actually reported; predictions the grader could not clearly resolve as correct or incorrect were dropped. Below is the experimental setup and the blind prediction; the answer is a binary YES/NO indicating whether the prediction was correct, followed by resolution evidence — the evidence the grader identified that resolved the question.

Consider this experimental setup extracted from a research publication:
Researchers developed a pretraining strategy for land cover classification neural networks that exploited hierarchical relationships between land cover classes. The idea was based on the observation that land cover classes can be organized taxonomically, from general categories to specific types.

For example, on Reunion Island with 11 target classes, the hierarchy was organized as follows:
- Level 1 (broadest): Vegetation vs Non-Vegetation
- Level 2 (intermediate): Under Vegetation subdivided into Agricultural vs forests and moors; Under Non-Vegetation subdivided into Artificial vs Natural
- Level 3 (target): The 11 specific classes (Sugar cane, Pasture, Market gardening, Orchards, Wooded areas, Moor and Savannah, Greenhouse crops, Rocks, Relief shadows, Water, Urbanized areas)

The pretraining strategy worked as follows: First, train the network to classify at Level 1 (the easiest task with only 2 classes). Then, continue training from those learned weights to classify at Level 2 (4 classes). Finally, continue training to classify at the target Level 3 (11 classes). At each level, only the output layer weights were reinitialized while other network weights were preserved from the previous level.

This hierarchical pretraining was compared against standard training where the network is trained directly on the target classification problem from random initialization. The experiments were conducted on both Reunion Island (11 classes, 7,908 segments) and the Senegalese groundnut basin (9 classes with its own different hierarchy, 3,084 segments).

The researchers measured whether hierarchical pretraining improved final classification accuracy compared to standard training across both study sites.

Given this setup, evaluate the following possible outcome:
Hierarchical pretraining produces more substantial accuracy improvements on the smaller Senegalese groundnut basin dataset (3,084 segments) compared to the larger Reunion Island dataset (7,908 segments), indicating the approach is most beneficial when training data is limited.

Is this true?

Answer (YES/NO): NO